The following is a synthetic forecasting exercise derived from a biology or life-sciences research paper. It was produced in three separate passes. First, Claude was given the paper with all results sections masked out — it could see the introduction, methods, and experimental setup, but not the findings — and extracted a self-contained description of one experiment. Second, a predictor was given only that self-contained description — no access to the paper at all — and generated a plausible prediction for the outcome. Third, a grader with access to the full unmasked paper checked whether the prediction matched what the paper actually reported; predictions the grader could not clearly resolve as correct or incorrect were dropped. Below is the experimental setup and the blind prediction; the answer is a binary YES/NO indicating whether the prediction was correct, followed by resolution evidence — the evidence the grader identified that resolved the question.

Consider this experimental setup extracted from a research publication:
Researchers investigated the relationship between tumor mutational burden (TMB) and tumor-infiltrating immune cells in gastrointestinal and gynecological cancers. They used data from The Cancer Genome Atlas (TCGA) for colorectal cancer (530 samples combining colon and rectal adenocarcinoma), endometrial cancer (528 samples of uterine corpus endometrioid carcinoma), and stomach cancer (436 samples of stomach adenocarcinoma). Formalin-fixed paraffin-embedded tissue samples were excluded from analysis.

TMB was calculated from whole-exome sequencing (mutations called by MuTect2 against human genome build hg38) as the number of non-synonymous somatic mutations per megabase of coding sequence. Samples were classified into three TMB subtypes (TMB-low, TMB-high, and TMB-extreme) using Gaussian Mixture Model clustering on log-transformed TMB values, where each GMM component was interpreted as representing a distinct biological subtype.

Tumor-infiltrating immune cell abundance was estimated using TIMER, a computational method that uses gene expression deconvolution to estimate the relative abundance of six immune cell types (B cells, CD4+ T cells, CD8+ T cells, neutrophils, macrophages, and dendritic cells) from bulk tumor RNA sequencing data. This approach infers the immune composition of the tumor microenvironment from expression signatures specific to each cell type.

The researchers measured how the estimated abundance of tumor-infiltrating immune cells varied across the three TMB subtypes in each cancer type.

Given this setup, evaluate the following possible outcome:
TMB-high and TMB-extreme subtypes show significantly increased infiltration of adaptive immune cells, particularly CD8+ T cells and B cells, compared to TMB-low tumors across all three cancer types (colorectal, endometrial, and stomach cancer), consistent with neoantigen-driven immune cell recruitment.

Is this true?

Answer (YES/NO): NO